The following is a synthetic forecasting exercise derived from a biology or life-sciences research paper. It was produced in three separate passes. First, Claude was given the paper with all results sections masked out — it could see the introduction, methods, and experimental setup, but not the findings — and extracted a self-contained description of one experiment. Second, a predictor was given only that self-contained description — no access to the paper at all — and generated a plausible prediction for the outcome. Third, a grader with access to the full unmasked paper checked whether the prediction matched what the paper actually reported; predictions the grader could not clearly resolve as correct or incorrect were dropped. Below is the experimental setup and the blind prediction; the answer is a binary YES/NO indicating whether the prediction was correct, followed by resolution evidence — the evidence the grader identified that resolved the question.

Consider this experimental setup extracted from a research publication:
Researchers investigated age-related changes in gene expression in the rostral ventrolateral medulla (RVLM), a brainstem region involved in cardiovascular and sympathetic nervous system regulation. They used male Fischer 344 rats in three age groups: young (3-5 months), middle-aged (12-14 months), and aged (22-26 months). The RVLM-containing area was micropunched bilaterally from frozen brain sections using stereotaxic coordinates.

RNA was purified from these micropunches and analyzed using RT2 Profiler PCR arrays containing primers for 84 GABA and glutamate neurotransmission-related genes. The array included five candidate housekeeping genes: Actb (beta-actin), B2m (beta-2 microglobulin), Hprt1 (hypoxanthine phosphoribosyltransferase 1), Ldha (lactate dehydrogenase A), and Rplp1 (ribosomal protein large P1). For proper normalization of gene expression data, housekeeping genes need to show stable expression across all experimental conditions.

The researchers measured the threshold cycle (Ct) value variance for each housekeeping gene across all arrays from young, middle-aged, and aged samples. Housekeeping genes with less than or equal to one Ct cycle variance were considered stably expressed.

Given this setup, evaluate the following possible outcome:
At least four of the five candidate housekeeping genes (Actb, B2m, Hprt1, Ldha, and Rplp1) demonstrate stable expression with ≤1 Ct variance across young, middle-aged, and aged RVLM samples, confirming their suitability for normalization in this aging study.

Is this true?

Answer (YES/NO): NO